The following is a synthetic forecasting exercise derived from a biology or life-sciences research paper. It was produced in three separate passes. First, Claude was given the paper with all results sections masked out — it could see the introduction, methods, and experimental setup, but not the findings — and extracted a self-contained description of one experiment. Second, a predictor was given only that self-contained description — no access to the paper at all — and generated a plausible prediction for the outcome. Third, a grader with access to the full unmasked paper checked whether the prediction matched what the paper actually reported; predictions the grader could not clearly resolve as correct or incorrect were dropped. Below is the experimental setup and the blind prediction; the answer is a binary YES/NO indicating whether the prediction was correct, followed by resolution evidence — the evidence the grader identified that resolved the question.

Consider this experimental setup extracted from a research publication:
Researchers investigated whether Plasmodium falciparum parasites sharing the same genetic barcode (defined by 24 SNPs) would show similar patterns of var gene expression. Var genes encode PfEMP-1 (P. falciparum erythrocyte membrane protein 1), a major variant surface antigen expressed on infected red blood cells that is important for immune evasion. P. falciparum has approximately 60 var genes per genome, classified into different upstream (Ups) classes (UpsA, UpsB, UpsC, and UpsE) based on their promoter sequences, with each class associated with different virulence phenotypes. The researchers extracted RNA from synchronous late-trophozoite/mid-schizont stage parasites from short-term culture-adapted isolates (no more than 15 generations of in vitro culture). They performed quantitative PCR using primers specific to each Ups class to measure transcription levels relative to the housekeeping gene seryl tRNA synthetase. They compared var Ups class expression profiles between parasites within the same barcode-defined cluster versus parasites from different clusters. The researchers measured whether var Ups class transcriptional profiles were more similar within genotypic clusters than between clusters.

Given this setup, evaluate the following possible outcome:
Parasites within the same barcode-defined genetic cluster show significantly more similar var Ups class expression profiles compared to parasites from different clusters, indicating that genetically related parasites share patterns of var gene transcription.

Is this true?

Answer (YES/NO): YES